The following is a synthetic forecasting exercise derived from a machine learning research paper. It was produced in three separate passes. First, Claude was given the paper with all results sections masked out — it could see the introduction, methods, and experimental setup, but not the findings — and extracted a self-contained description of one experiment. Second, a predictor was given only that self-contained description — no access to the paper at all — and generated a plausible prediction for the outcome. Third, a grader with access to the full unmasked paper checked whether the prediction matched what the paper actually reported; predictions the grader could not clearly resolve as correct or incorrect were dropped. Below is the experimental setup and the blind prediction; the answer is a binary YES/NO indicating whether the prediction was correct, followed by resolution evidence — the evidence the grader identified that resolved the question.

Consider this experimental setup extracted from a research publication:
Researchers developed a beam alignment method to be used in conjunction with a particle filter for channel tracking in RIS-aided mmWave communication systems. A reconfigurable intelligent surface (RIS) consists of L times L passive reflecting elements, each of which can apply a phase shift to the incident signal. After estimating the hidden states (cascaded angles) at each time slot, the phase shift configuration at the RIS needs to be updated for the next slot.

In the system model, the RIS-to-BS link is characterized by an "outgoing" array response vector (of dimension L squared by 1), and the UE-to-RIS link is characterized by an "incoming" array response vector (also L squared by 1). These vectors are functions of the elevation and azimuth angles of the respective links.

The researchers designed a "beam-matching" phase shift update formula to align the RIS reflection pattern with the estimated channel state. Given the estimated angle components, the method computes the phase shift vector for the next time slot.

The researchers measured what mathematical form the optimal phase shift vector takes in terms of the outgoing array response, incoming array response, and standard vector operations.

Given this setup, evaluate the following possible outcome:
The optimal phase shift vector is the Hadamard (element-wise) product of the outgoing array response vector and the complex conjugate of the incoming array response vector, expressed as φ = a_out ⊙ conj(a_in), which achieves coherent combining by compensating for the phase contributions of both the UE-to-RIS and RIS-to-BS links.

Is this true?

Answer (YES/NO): YES